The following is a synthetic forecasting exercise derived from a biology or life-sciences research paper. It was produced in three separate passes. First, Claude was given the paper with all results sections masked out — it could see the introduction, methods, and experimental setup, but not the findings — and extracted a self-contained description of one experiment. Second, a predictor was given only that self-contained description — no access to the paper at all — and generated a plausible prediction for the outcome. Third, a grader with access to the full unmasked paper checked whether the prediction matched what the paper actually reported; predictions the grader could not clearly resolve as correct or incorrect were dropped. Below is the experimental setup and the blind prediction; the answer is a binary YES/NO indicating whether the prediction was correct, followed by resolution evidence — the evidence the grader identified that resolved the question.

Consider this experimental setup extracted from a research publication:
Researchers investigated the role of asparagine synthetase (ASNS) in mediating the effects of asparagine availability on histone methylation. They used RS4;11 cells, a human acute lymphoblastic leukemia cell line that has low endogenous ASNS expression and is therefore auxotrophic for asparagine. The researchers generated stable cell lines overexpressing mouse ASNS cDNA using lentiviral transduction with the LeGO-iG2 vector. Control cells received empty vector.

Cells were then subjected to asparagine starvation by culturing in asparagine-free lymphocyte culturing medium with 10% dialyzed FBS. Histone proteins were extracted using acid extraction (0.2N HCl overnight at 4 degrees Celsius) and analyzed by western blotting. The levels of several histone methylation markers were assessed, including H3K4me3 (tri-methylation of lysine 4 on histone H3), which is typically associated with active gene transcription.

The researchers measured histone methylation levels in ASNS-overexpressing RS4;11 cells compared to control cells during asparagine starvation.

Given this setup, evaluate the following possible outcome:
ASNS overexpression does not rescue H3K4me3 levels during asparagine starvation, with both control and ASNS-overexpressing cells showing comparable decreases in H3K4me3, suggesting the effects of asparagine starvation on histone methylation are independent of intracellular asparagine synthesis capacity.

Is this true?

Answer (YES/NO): NO